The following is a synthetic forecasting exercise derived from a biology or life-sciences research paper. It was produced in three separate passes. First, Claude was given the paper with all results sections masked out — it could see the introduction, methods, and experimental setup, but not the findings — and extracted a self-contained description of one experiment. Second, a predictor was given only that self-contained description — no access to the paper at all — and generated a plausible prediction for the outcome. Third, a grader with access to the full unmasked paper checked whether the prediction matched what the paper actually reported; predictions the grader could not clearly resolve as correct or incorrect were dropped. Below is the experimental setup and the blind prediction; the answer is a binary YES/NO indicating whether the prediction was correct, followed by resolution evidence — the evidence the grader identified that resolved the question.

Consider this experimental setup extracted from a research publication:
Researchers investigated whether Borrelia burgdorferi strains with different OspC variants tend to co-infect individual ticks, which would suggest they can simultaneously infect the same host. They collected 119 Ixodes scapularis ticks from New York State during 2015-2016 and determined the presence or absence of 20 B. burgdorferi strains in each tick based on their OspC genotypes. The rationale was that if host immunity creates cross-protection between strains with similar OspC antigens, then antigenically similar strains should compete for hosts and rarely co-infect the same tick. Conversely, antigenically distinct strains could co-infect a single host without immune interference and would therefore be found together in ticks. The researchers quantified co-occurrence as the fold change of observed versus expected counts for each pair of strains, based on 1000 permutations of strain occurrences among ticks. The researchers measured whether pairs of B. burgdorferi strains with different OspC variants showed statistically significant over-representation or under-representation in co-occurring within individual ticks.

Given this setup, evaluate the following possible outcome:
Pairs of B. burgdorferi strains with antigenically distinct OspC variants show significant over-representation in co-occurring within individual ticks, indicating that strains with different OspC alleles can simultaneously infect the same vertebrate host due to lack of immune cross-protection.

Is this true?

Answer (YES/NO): YES